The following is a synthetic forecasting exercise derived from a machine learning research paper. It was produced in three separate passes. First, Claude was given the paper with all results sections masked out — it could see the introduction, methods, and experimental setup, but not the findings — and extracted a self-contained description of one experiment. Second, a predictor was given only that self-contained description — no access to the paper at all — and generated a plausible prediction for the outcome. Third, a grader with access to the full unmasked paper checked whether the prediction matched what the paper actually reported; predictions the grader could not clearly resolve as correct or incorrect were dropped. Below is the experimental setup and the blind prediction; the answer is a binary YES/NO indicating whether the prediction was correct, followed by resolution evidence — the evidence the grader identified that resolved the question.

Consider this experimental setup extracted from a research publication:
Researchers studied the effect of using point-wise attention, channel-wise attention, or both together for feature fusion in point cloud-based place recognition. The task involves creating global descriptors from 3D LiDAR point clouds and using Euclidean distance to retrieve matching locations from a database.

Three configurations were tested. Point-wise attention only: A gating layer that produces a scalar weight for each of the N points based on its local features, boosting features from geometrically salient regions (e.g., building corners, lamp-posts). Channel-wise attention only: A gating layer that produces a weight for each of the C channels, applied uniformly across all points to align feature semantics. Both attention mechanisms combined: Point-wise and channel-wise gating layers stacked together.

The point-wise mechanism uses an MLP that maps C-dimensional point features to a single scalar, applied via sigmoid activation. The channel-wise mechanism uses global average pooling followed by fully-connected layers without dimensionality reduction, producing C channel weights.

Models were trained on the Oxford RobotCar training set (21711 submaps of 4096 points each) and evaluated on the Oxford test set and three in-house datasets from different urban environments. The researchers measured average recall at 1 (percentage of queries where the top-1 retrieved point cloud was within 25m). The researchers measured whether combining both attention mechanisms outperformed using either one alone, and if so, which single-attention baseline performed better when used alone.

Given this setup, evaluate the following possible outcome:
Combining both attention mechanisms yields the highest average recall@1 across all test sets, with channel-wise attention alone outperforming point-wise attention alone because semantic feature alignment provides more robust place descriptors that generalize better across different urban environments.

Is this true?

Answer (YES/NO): NO